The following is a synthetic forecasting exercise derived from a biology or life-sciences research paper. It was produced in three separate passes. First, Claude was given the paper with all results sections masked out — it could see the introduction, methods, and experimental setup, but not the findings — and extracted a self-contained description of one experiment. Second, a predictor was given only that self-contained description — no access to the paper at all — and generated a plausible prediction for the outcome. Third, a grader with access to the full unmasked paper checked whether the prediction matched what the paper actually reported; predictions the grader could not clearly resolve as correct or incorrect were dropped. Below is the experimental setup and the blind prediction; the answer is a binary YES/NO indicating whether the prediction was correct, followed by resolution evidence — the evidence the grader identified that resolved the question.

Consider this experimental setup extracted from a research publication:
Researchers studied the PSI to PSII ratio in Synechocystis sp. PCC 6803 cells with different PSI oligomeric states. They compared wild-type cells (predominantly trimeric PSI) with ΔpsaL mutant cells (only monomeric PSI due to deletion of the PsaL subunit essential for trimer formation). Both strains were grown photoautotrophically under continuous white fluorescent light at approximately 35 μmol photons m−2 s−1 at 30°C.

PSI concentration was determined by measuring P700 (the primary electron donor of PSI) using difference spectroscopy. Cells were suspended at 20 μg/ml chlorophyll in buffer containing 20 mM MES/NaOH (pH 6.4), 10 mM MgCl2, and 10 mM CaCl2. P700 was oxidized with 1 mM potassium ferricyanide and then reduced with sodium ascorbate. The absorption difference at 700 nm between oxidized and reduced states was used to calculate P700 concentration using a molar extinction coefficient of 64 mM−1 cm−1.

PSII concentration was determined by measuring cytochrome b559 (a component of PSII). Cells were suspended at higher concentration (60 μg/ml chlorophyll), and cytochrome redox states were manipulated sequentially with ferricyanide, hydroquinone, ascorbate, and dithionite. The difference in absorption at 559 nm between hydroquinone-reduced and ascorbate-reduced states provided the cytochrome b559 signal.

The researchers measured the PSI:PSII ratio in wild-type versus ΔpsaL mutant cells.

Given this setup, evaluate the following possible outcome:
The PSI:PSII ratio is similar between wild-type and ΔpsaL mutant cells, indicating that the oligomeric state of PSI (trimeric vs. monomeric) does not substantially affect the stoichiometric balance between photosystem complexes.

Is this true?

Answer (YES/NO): YES